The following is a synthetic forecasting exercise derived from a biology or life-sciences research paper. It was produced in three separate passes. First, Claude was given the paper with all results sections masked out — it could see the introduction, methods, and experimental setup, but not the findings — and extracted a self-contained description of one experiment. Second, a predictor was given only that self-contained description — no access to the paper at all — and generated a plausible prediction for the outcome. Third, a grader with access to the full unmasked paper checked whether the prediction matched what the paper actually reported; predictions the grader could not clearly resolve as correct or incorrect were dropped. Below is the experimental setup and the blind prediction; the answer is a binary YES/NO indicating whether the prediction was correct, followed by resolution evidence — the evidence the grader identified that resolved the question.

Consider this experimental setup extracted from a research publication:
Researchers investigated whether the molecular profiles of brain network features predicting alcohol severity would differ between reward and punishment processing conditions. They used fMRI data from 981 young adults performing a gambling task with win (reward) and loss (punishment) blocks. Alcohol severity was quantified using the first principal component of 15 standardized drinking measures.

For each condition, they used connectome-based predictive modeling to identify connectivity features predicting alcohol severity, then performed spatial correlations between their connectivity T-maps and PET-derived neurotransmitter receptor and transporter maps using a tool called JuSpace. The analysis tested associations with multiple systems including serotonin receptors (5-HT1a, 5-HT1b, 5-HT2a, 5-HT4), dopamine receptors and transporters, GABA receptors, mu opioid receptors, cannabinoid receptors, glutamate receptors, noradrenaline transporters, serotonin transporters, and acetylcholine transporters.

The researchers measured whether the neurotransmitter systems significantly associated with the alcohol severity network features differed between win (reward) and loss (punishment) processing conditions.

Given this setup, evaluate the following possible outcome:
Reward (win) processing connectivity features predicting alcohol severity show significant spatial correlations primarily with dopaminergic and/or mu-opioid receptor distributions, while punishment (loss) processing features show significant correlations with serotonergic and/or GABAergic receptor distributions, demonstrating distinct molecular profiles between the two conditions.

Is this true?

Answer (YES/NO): NO